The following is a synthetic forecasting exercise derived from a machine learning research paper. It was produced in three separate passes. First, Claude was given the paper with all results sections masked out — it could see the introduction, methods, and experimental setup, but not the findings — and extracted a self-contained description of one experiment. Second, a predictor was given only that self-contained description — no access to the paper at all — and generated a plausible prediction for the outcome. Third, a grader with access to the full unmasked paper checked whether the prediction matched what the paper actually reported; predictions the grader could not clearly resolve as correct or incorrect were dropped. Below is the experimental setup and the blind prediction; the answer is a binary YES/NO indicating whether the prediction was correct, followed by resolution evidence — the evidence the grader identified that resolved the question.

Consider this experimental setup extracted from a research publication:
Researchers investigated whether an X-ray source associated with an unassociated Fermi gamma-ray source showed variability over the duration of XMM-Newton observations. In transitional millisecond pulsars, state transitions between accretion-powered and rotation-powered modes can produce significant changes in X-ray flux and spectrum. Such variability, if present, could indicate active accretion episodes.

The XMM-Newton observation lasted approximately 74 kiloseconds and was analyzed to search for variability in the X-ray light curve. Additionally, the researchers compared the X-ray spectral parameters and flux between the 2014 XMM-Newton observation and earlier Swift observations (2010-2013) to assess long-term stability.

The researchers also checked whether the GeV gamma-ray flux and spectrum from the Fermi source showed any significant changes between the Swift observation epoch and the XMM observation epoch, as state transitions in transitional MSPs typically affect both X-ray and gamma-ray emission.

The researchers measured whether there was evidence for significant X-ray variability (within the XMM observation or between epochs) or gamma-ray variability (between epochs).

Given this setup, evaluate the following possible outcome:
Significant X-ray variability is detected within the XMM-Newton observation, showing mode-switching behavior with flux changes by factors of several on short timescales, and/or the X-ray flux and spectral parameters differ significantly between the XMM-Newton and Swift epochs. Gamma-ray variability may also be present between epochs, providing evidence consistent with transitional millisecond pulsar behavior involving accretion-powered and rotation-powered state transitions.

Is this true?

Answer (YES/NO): NO